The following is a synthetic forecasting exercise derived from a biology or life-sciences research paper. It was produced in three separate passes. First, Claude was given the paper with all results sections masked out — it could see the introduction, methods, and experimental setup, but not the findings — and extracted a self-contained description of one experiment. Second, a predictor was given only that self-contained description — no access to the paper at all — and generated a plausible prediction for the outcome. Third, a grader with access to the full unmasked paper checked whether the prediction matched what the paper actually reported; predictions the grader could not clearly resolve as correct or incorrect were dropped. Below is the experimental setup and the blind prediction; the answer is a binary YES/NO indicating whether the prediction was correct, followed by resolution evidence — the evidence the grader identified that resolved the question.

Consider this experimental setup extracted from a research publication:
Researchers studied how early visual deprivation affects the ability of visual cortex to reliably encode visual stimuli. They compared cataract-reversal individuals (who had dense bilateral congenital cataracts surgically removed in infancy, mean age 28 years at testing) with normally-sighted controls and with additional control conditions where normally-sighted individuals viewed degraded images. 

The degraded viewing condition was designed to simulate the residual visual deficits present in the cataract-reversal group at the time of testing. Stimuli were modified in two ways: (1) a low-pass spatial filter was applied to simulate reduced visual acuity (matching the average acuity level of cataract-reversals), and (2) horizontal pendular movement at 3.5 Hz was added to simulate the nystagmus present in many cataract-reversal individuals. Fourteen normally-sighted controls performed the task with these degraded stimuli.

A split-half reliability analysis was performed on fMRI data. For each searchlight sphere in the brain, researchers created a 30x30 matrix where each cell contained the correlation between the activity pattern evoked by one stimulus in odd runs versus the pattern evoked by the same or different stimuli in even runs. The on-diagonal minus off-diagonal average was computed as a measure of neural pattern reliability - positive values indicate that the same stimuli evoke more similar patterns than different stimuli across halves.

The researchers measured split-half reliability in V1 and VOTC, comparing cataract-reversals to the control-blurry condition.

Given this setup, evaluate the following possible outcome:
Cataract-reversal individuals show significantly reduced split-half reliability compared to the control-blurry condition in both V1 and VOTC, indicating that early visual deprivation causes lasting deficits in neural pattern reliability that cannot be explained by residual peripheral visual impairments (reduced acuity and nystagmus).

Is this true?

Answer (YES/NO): NO